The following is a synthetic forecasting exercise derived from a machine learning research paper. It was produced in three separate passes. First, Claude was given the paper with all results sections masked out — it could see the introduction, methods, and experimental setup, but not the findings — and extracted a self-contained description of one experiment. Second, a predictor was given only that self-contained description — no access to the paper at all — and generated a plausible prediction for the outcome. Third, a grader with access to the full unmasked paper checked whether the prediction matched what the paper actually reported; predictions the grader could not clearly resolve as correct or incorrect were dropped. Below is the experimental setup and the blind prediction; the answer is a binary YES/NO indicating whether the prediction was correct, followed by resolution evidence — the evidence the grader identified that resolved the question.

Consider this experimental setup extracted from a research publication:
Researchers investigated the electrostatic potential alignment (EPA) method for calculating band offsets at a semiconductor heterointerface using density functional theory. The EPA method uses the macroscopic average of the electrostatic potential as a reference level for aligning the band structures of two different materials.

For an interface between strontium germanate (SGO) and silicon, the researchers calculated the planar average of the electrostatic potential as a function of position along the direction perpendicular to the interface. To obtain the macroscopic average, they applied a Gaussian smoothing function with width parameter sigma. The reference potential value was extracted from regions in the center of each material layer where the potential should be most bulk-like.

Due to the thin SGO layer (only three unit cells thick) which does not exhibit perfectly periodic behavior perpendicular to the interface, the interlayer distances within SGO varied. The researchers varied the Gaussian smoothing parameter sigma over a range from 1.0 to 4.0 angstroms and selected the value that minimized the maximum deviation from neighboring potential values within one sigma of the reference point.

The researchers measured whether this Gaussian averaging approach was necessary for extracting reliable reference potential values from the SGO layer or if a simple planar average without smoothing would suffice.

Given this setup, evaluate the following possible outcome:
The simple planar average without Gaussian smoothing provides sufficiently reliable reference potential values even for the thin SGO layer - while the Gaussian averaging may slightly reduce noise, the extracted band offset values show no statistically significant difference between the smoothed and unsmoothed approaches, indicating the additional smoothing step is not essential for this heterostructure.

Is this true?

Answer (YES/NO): NO